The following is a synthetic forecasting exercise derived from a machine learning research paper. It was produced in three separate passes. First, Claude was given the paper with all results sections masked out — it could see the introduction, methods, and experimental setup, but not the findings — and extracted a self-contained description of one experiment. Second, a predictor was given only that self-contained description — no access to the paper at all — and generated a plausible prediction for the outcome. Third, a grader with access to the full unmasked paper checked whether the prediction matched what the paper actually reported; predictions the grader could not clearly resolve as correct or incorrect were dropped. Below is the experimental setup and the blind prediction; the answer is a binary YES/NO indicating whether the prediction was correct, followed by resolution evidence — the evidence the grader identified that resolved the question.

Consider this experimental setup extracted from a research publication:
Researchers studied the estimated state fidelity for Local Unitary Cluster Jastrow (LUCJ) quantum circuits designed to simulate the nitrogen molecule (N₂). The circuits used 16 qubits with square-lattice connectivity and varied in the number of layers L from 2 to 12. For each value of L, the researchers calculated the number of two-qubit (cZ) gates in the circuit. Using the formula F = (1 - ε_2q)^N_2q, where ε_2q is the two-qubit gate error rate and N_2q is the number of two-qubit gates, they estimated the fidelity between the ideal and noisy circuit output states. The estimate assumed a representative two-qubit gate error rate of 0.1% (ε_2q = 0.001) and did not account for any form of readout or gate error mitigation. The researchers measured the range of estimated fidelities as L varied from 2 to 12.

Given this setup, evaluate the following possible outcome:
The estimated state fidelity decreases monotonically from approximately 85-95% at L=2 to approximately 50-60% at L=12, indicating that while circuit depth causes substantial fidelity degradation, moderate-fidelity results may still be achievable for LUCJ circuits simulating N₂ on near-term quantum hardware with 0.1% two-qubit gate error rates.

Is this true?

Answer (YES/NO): NO